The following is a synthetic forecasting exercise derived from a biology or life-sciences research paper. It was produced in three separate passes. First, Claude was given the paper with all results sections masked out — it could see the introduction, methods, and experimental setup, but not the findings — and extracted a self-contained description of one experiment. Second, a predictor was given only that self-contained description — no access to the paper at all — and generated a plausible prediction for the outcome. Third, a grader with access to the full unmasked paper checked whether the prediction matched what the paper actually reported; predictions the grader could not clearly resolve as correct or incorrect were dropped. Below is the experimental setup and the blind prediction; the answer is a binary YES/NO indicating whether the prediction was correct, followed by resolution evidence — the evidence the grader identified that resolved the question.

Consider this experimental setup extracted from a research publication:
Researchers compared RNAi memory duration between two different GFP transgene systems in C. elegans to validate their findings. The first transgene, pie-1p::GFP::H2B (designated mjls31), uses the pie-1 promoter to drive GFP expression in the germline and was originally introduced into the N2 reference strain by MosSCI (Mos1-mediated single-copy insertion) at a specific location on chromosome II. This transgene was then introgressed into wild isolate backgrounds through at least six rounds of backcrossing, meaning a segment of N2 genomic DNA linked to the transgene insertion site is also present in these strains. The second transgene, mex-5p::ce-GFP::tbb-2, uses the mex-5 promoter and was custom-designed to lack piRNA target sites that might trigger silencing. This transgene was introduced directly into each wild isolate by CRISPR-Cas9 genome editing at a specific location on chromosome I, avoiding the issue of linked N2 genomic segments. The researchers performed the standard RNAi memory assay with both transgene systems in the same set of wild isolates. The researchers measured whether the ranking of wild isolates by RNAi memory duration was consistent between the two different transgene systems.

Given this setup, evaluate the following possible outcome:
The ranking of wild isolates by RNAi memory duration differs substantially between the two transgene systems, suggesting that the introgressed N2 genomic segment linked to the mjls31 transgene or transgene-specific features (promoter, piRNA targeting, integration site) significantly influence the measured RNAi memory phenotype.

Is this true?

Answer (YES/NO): NO